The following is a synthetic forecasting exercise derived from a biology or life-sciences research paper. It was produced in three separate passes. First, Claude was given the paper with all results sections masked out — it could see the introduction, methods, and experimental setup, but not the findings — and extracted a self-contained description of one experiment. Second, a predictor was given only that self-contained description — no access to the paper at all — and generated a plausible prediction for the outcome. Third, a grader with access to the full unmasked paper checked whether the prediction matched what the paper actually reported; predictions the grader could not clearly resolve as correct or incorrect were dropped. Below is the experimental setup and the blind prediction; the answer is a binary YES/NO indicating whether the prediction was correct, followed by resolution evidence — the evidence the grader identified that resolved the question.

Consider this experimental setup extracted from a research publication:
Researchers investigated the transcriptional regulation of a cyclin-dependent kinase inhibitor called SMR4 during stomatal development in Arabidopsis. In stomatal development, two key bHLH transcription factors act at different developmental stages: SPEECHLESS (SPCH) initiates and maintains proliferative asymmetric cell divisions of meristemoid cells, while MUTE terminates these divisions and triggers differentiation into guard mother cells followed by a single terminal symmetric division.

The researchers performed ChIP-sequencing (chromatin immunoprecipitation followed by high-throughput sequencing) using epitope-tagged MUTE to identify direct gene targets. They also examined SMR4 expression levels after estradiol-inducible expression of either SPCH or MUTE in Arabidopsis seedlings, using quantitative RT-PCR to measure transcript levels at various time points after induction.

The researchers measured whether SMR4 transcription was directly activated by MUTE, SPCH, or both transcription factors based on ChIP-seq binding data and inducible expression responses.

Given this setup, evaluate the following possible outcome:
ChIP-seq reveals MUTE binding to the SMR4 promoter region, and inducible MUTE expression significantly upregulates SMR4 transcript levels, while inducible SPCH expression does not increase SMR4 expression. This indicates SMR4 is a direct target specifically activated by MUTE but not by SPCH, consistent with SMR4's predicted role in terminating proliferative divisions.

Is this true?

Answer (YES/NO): YES